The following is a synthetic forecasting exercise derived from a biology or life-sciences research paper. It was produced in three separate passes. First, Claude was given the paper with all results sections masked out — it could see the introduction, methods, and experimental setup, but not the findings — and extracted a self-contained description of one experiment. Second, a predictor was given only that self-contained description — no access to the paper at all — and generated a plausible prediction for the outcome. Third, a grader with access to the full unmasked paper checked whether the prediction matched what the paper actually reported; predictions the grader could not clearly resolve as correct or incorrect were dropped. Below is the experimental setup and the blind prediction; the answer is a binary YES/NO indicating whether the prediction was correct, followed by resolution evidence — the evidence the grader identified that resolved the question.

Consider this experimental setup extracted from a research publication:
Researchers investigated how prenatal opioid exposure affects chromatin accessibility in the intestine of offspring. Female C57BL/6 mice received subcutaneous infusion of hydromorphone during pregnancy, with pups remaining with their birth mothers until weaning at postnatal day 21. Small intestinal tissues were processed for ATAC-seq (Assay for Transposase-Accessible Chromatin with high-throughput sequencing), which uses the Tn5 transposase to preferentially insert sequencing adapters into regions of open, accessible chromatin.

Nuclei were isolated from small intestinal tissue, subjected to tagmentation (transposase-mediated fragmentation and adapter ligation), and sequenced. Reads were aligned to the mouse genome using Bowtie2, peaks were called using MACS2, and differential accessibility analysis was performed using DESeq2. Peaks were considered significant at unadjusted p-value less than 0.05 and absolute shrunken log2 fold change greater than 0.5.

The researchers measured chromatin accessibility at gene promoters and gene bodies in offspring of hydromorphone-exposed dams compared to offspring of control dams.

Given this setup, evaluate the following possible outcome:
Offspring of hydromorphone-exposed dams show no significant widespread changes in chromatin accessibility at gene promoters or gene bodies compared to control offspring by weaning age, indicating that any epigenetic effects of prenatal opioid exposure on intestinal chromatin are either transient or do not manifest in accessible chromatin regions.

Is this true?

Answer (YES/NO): NO